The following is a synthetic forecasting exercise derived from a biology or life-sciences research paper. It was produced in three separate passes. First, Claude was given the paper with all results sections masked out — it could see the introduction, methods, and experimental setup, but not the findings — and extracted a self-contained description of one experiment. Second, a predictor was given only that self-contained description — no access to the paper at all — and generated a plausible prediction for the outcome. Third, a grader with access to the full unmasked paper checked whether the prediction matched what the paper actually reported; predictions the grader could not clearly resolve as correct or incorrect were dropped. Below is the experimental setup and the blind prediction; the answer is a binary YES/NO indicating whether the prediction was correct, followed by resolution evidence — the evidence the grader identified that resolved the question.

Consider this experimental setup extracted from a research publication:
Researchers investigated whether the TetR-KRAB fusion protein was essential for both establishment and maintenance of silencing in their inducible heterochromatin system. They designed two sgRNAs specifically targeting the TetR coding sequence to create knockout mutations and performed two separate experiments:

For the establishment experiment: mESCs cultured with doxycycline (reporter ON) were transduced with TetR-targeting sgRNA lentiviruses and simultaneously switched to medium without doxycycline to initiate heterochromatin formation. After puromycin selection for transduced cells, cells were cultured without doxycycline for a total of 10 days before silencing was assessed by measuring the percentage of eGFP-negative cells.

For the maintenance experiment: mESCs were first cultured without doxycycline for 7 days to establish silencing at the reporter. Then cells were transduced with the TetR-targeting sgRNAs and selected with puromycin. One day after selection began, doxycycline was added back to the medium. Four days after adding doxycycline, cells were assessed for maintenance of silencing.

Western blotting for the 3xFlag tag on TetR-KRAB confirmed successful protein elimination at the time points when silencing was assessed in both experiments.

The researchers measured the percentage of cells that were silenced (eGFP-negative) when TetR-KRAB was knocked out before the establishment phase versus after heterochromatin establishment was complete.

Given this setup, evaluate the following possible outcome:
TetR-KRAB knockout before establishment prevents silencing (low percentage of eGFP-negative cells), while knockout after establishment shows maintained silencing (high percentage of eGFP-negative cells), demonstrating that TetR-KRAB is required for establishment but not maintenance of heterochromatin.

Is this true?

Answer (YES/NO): YES